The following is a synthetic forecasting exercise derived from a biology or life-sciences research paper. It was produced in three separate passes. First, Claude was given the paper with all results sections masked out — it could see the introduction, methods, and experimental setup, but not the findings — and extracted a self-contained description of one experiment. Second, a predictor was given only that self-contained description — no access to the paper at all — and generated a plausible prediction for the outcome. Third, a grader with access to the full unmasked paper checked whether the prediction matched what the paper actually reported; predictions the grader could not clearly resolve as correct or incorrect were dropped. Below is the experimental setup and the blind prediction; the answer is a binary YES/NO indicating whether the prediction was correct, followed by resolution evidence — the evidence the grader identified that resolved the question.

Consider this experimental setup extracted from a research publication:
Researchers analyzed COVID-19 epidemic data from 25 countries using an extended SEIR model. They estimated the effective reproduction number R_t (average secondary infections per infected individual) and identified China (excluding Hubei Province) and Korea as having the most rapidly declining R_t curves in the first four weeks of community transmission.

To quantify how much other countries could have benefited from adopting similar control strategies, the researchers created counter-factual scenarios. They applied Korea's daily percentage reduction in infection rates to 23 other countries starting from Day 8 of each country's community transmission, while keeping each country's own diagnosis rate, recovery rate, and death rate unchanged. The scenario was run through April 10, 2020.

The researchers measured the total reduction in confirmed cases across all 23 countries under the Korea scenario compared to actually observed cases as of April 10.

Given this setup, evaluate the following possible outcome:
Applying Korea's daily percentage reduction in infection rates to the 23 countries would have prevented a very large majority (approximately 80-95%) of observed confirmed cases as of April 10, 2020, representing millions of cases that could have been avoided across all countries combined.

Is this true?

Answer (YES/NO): YES